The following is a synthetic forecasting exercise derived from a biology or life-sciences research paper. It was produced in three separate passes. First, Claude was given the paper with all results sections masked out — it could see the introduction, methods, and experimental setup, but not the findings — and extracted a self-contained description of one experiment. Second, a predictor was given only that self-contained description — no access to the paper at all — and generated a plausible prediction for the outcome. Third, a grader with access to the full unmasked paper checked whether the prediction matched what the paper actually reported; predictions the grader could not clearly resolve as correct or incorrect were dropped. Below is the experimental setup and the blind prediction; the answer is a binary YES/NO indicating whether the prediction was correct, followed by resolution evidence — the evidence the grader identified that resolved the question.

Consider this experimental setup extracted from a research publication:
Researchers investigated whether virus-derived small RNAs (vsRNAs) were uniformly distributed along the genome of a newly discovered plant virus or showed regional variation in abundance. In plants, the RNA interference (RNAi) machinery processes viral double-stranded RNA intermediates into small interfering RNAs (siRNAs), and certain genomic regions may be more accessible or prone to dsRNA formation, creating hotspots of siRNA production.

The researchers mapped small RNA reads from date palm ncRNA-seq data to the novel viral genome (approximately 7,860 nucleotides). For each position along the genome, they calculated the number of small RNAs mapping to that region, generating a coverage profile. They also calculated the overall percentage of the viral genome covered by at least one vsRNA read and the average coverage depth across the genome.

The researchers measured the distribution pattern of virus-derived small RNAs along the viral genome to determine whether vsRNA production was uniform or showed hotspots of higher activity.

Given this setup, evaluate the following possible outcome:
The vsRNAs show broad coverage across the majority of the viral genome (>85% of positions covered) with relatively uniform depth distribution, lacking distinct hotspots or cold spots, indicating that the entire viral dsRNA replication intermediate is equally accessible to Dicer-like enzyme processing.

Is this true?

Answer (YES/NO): NO